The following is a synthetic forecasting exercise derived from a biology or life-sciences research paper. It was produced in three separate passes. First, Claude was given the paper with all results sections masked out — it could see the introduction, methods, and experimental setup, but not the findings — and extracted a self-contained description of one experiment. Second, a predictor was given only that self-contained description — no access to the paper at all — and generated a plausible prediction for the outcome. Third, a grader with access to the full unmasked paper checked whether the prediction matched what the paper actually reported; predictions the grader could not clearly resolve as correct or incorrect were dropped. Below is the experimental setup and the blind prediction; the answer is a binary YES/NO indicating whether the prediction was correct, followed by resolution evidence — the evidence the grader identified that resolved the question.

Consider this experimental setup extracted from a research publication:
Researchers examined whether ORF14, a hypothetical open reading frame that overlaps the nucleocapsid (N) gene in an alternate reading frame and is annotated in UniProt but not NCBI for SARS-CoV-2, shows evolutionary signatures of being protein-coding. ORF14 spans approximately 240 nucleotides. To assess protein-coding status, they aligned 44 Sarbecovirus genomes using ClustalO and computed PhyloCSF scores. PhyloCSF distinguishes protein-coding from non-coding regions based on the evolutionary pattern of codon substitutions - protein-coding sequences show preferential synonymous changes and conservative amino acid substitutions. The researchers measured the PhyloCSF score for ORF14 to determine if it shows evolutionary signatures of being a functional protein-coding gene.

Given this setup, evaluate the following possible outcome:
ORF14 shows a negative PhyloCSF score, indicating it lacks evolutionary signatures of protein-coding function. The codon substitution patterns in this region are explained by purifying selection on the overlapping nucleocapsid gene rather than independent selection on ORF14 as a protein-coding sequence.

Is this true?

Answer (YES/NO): YES